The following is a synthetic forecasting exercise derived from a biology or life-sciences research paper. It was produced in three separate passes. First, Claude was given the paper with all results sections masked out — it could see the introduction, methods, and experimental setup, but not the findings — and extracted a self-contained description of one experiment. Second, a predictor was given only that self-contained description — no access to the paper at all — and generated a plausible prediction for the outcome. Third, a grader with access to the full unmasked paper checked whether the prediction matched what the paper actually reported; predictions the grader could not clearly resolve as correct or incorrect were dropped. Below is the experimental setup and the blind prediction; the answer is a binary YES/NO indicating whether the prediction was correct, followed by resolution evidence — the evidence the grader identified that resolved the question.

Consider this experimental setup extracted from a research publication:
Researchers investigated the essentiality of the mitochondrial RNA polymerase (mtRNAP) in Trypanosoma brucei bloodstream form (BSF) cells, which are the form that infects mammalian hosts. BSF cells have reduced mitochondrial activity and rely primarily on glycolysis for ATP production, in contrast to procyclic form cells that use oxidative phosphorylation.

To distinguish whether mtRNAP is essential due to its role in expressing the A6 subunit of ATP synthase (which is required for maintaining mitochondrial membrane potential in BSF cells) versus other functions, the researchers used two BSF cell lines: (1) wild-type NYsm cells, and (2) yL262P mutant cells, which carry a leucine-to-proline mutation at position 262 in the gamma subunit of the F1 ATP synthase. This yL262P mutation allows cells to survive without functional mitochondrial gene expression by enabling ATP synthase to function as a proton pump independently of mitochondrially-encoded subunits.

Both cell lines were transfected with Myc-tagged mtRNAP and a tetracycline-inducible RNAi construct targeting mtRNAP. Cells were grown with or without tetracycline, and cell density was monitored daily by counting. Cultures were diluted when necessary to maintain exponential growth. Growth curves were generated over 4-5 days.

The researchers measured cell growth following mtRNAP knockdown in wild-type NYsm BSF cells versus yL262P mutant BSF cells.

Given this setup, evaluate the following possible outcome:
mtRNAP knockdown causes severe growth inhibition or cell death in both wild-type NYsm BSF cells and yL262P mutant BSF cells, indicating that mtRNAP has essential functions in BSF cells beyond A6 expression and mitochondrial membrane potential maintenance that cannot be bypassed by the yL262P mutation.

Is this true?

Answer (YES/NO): NO